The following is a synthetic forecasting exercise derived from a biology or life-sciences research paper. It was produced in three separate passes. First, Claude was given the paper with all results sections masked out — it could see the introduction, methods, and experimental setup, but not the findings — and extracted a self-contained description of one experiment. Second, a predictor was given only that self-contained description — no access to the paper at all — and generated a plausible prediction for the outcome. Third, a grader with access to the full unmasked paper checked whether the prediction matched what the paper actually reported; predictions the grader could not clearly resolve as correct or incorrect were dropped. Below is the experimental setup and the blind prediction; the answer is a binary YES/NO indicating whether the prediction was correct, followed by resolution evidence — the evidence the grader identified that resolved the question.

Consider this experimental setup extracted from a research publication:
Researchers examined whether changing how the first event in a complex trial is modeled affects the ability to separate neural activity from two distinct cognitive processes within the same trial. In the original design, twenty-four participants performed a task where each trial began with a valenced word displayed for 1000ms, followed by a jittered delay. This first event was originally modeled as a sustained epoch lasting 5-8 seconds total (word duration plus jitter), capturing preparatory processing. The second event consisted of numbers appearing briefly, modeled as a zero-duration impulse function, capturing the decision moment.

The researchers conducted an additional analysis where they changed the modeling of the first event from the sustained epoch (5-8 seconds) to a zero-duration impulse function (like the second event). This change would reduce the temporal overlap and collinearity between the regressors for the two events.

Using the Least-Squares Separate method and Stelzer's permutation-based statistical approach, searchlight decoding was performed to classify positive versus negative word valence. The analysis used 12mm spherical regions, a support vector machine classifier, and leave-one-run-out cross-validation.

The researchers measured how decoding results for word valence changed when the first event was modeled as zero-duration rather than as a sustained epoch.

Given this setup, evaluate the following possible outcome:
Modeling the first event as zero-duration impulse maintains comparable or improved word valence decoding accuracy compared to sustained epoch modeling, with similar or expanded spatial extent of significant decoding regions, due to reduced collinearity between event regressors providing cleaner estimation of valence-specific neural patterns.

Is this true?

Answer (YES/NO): NO